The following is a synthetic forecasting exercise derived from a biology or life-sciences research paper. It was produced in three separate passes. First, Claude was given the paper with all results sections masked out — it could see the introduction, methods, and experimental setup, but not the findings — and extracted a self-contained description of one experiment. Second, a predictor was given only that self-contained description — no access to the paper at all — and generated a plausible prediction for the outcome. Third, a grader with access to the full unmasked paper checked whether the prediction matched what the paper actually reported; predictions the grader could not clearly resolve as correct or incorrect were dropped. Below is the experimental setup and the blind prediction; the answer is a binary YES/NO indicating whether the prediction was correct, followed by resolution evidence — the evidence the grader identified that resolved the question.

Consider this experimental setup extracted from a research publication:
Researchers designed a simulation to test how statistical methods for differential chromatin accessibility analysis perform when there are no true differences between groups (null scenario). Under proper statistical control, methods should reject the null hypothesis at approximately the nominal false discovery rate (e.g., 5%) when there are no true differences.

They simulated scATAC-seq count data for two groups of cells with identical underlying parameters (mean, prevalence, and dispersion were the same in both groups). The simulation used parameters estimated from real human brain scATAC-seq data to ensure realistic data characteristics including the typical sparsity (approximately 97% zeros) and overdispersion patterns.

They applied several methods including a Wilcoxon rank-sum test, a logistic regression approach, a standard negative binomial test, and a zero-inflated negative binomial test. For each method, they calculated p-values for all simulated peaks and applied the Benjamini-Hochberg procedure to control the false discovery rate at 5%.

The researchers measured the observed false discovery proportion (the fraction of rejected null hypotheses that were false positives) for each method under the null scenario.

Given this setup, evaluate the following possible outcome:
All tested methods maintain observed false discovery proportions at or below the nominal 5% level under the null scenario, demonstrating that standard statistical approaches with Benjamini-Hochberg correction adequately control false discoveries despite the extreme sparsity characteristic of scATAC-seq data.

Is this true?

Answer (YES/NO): NO